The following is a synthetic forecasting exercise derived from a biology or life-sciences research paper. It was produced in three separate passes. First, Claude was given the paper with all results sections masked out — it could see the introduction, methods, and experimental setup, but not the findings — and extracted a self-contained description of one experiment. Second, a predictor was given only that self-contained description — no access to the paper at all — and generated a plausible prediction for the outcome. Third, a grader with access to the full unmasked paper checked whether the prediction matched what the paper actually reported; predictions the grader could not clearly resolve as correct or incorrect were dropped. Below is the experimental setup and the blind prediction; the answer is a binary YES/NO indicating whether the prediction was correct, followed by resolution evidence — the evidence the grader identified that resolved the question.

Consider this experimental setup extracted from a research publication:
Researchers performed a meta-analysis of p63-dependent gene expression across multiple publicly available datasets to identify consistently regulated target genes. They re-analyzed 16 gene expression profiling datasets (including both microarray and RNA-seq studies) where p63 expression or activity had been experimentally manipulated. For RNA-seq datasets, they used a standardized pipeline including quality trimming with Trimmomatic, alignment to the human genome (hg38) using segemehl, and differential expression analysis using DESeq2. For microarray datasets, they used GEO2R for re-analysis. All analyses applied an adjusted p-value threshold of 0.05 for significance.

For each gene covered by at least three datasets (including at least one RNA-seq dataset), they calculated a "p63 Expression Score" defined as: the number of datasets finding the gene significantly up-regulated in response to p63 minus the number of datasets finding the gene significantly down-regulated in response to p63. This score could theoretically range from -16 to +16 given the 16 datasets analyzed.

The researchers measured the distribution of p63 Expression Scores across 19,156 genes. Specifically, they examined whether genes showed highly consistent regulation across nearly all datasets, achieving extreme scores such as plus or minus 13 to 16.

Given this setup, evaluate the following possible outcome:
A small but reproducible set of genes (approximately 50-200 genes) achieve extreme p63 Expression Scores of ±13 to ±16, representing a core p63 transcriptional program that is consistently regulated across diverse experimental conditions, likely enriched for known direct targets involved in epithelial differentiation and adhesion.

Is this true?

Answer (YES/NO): NO